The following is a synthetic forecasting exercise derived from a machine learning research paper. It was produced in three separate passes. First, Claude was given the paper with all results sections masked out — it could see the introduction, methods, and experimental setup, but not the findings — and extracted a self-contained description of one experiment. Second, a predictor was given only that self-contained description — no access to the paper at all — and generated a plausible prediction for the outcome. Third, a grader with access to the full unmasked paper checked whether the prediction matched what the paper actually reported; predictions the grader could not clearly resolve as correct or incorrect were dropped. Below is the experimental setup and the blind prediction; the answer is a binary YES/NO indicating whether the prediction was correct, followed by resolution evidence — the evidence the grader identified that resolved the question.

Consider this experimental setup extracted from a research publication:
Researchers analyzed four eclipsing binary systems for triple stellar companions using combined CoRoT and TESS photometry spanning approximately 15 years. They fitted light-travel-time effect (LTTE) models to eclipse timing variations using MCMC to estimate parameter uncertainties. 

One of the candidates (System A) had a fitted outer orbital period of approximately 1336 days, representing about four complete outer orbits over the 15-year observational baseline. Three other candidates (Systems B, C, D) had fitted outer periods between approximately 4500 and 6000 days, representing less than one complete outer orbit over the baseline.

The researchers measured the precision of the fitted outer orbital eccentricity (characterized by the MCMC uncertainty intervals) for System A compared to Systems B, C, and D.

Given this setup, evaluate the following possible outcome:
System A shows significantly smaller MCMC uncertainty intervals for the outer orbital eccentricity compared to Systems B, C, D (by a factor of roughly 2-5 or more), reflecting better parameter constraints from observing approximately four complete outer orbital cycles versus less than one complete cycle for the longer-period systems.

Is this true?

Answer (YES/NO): NO